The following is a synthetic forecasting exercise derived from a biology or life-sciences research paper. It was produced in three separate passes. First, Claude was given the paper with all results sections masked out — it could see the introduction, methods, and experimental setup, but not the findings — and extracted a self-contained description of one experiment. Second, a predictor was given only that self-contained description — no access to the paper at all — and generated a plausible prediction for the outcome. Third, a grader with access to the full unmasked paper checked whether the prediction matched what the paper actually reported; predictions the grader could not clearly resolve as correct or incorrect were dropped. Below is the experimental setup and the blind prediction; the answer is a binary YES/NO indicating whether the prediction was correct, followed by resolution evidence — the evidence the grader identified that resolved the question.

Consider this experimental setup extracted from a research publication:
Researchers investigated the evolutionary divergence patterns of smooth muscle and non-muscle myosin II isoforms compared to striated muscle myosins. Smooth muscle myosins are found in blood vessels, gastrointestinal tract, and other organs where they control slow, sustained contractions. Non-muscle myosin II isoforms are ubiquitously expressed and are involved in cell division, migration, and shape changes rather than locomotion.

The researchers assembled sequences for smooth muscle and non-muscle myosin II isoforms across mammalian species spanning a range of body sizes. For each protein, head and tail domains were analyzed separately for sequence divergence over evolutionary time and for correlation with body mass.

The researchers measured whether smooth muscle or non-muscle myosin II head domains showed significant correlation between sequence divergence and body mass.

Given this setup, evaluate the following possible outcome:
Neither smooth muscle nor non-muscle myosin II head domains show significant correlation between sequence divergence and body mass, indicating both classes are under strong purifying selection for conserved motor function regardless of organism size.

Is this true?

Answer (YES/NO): YES